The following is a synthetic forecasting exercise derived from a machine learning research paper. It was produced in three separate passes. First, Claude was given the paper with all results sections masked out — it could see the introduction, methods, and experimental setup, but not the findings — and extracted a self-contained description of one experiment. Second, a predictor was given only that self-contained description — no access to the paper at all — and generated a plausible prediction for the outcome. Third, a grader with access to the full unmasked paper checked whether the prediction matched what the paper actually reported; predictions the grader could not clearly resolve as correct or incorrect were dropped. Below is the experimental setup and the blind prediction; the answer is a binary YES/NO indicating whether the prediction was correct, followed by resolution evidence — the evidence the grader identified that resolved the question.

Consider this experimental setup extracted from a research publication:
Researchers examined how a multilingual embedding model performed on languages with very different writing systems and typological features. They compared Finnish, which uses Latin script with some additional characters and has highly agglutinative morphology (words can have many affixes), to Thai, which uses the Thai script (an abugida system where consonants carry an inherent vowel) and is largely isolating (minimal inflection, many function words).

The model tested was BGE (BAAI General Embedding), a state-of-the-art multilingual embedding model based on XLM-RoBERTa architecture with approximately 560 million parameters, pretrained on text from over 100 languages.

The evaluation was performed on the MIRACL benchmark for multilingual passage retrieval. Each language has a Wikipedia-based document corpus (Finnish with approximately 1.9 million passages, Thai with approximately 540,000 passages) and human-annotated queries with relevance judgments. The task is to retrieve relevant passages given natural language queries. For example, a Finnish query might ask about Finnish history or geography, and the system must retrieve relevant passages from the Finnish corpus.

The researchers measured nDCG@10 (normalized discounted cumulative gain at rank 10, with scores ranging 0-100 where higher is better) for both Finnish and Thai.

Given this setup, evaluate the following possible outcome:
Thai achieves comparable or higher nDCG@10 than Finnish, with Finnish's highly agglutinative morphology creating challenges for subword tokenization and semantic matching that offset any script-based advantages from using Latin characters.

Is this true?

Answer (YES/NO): YES